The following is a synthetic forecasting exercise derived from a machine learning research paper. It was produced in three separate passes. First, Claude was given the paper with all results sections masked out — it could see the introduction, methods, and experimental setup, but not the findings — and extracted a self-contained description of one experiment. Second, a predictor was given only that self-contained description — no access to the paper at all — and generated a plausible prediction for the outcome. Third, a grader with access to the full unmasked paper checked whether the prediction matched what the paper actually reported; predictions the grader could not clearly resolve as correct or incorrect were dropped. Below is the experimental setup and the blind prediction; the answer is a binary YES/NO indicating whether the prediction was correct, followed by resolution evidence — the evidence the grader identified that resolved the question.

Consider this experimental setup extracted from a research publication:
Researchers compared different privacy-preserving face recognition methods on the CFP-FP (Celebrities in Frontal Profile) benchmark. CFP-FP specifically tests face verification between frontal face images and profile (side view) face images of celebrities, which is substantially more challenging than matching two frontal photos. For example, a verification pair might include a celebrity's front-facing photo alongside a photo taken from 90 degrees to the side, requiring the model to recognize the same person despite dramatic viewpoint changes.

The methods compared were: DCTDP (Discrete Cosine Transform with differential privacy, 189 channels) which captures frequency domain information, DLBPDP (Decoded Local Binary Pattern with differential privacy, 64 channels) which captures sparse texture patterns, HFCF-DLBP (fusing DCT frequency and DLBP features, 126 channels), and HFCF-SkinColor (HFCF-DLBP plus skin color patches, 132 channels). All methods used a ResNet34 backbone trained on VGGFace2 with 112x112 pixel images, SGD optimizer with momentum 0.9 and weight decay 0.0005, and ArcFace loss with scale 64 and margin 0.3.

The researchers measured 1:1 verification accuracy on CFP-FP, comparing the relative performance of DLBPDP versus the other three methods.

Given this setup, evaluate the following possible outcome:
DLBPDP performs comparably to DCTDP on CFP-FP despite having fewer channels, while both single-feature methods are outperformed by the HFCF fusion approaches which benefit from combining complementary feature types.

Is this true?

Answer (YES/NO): NO